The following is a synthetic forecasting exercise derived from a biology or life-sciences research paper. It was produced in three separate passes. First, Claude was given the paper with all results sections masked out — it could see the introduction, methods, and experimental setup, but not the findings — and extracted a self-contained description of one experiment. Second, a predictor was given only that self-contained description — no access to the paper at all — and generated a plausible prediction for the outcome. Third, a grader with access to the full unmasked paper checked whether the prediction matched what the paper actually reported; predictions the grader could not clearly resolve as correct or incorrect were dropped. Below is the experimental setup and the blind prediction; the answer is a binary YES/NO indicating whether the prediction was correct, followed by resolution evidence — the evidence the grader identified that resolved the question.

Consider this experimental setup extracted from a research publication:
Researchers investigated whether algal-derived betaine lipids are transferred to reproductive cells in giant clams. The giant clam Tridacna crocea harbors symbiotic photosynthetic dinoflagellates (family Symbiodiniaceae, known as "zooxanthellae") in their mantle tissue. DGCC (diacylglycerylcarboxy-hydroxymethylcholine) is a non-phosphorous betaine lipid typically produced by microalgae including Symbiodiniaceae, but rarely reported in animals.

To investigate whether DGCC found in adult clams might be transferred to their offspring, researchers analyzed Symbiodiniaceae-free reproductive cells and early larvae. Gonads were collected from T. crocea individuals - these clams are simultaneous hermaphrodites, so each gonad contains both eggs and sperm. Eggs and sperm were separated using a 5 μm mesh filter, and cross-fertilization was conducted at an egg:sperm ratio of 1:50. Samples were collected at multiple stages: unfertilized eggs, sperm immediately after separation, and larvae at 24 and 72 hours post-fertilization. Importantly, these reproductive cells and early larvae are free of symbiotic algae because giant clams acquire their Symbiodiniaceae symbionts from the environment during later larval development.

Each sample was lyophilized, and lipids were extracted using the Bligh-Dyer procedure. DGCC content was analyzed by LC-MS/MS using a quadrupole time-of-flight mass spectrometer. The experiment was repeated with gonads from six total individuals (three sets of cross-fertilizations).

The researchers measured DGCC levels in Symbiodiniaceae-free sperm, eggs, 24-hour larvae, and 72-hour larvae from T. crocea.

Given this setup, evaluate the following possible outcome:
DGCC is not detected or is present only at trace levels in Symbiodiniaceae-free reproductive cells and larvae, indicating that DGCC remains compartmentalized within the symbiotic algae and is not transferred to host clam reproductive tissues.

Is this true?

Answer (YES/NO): NO